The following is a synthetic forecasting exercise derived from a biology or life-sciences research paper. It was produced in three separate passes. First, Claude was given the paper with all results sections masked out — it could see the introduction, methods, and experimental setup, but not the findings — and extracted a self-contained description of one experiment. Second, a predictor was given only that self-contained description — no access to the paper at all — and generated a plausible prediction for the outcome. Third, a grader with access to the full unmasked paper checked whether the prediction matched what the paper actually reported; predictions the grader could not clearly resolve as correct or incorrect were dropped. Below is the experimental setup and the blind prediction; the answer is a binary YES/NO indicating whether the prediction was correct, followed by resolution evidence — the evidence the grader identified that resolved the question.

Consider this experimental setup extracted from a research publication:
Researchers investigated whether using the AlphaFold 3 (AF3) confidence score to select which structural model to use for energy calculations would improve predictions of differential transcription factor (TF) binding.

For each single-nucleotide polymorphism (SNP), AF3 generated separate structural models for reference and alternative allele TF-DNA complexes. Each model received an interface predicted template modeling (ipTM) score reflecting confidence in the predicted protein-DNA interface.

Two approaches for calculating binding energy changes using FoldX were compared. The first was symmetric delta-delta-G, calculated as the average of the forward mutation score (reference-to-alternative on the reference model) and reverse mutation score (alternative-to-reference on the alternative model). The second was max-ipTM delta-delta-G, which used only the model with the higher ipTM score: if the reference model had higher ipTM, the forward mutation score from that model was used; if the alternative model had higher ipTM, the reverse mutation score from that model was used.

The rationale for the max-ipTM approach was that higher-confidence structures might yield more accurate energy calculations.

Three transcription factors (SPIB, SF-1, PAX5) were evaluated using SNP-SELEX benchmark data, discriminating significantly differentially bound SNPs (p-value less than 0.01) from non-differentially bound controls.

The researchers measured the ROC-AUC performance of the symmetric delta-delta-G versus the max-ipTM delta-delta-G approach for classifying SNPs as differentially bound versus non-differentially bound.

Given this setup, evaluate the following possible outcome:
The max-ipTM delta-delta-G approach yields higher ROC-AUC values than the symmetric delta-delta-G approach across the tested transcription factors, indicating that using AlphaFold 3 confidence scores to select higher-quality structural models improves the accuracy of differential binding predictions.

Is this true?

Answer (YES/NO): YES